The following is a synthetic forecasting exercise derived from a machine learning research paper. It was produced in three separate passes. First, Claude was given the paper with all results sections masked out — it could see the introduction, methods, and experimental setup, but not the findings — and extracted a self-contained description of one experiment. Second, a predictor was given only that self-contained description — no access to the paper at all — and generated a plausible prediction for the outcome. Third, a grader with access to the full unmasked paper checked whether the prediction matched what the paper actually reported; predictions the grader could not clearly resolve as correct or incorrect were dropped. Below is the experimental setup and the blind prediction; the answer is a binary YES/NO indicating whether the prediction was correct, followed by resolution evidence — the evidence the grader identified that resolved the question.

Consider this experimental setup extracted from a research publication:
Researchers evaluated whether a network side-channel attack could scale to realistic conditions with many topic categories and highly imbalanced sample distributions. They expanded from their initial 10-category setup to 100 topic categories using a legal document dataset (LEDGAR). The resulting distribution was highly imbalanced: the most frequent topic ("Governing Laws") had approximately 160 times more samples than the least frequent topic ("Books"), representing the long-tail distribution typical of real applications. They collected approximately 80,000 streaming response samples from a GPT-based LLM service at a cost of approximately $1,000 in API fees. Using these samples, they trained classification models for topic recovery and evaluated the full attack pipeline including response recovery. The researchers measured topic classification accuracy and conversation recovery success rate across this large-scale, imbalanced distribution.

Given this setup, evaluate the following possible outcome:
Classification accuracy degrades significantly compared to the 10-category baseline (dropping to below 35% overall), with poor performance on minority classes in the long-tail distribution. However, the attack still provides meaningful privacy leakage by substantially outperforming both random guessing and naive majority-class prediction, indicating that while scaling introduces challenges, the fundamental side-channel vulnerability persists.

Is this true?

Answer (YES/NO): NO